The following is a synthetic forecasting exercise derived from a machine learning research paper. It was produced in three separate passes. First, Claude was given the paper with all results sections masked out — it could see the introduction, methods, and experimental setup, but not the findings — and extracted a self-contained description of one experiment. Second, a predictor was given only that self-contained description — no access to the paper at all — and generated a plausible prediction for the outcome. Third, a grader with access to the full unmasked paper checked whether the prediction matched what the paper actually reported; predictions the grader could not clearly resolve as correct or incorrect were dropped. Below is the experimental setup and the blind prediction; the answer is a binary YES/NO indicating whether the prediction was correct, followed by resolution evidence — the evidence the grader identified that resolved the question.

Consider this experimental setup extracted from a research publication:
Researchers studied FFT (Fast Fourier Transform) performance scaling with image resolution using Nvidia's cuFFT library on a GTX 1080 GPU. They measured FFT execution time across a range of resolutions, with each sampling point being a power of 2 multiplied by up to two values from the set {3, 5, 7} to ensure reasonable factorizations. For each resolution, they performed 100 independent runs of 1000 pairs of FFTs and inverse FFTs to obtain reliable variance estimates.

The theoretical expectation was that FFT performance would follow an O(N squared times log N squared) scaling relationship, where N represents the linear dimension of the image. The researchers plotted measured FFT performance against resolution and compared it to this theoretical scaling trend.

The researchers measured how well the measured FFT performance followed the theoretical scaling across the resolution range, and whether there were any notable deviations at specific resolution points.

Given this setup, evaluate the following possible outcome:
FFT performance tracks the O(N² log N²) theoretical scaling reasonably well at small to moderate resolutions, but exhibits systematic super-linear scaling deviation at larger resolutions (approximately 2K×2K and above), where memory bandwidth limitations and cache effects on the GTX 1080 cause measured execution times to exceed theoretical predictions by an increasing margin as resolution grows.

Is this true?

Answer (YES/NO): NO